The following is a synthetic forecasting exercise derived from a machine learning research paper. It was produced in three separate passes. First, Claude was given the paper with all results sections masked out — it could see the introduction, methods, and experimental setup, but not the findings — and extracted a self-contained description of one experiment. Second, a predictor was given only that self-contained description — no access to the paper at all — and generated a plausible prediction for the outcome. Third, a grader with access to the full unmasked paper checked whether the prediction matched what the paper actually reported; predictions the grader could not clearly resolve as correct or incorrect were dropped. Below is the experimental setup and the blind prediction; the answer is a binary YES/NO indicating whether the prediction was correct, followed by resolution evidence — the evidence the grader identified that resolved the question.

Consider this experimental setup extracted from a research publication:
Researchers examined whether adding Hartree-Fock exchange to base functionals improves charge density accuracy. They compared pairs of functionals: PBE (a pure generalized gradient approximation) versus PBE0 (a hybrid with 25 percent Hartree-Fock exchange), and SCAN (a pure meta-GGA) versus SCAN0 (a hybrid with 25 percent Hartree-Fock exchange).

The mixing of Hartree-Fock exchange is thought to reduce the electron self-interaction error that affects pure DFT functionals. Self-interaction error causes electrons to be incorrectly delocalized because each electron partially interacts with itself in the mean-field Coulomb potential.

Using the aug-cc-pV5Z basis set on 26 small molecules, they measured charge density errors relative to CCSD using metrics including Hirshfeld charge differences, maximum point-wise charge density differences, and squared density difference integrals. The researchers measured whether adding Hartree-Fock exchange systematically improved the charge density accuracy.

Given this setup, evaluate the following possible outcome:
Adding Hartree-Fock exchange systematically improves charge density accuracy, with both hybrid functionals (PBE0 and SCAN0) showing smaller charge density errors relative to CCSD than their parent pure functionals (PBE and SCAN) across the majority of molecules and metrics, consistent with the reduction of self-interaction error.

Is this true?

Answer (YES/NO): NO